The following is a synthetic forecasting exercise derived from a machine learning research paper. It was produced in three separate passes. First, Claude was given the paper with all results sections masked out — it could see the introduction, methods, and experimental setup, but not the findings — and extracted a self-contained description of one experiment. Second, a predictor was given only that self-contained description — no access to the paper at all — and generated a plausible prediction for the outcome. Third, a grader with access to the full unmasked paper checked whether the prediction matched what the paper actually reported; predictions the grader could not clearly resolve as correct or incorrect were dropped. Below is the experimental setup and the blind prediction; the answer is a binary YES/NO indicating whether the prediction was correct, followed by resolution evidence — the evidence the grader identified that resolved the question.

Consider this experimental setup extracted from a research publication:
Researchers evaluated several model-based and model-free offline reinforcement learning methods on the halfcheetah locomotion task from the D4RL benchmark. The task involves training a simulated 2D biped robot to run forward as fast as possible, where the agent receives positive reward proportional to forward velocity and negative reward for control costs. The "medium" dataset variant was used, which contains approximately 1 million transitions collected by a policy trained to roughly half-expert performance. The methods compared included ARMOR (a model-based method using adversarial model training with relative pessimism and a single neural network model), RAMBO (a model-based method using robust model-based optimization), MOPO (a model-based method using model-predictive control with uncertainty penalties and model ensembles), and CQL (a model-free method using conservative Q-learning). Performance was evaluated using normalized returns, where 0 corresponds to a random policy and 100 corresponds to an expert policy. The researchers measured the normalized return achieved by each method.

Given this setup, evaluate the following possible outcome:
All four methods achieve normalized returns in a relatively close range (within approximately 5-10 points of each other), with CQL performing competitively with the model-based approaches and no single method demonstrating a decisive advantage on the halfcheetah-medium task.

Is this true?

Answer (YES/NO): NO